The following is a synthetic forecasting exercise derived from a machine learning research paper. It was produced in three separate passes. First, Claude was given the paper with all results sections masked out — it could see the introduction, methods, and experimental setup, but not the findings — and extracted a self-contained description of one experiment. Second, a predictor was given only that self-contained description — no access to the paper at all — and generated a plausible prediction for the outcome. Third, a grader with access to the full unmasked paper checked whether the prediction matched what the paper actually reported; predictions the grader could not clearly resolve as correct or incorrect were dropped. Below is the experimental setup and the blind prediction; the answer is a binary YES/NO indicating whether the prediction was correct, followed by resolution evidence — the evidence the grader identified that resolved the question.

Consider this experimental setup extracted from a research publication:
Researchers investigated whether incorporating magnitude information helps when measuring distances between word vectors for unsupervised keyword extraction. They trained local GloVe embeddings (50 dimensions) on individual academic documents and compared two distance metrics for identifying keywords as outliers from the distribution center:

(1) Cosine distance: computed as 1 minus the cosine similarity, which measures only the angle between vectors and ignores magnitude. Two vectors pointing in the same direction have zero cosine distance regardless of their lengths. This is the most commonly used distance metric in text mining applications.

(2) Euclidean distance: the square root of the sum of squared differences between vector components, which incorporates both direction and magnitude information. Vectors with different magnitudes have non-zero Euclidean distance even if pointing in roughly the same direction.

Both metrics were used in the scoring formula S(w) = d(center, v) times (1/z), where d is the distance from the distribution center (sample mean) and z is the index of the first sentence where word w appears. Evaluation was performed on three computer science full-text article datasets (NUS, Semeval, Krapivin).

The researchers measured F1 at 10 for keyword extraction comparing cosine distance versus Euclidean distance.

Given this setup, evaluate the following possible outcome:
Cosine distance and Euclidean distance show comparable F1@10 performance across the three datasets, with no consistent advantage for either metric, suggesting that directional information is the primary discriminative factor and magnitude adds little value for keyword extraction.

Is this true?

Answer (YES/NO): NO